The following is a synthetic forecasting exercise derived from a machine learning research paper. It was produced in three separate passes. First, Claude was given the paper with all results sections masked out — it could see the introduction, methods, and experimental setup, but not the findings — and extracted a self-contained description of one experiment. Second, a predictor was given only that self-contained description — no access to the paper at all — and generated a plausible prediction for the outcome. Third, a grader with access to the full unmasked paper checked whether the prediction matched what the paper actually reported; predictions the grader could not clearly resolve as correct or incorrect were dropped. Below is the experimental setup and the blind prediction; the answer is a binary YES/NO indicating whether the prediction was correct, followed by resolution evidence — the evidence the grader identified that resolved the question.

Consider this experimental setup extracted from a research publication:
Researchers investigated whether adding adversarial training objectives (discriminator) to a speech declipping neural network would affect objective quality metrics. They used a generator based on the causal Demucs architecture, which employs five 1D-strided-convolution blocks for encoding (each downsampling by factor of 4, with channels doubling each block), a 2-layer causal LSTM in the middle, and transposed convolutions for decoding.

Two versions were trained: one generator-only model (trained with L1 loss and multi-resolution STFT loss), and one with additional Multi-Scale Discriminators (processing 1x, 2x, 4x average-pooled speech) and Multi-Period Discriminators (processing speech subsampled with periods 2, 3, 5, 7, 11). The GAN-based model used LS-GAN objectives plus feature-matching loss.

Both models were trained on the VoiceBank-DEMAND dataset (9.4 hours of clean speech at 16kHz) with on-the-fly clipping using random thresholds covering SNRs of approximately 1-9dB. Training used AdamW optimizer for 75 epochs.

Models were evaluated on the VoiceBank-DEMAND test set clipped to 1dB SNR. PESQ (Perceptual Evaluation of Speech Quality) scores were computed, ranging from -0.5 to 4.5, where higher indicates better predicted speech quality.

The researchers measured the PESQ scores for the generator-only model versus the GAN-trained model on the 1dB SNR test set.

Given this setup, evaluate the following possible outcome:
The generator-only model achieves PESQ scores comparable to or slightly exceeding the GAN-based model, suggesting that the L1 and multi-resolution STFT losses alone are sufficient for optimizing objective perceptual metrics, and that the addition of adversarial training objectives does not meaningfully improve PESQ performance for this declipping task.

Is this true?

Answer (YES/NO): NO